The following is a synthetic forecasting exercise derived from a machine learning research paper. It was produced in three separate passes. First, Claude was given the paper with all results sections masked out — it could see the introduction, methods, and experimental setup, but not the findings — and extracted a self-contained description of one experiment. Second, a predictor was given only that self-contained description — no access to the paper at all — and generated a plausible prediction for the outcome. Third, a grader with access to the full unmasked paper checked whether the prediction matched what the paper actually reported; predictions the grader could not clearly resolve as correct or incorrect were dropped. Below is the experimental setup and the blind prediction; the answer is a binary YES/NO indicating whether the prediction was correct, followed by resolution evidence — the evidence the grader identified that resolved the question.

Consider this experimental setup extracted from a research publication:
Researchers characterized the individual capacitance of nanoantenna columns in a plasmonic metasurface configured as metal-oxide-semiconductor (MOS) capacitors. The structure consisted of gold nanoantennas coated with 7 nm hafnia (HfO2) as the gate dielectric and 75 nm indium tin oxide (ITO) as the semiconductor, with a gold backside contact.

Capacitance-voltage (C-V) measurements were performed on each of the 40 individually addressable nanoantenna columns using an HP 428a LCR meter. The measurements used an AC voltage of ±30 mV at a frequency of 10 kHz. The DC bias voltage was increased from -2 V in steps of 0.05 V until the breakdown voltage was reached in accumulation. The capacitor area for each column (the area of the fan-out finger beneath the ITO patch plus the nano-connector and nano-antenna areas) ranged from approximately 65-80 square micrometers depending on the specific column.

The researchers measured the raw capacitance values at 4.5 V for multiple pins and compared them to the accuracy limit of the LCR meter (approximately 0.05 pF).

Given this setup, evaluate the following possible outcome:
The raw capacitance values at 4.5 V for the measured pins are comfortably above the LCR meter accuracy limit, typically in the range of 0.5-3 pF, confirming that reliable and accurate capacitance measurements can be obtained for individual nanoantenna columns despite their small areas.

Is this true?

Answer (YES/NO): YES